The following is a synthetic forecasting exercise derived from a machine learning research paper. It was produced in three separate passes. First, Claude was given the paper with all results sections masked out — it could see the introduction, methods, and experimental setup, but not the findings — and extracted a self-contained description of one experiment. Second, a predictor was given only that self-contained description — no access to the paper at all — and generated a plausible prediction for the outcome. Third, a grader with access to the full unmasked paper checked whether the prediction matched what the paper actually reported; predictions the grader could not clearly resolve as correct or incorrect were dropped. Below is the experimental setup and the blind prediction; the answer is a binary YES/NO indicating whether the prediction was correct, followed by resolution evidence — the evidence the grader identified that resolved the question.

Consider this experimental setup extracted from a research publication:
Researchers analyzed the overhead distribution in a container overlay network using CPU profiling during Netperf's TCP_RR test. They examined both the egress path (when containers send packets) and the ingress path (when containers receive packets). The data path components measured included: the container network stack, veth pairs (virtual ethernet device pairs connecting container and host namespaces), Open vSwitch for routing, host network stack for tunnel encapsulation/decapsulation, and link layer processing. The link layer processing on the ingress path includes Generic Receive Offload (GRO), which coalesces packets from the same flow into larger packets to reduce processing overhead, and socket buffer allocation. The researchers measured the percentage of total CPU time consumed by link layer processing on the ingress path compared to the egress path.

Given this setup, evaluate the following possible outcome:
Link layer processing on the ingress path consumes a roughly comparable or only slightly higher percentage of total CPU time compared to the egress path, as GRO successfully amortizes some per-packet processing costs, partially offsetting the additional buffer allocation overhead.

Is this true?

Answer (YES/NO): YES